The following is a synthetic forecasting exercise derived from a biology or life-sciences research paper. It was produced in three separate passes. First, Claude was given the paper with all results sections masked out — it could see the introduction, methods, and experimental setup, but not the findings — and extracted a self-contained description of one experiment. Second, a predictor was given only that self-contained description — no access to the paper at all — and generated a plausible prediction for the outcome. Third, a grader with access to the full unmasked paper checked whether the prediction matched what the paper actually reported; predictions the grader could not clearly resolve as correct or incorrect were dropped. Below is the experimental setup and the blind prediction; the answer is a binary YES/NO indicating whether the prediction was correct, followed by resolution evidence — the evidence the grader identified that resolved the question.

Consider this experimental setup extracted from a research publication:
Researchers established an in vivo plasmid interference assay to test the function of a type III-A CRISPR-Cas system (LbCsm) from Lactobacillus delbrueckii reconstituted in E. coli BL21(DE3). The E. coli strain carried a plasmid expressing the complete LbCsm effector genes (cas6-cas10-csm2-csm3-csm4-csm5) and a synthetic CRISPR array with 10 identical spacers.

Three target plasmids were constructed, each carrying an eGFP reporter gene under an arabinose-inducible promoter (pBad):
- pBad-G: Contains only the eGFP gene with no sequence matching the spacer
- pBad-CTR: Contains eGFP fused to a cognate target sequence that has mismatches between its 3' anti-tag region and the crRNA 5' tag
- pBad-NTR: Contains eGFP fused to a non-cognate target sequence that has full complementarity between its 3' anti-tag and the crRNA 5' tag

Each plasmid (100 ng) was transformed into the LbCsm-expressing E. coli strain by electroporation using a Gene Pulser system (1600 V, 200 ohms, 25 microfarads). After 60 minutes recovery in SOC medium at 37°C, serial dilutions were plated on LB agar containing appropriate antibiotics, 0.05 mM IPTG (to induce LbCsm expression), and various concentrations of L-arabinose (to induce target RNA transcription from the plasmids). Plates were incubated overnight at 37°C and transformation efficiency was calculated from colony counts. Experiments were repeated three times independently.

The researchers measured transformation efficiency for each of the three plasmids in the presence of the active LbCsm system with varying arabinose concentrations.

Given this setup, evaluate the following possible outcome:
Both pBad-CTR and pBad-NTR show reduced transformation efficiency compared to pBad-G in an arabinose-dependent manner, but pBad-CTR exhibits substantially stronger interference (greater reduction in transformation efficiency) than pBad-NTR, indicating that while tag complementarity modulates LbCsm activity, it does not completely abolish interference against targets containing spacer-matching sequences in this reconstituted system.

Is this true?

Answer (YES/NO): NO